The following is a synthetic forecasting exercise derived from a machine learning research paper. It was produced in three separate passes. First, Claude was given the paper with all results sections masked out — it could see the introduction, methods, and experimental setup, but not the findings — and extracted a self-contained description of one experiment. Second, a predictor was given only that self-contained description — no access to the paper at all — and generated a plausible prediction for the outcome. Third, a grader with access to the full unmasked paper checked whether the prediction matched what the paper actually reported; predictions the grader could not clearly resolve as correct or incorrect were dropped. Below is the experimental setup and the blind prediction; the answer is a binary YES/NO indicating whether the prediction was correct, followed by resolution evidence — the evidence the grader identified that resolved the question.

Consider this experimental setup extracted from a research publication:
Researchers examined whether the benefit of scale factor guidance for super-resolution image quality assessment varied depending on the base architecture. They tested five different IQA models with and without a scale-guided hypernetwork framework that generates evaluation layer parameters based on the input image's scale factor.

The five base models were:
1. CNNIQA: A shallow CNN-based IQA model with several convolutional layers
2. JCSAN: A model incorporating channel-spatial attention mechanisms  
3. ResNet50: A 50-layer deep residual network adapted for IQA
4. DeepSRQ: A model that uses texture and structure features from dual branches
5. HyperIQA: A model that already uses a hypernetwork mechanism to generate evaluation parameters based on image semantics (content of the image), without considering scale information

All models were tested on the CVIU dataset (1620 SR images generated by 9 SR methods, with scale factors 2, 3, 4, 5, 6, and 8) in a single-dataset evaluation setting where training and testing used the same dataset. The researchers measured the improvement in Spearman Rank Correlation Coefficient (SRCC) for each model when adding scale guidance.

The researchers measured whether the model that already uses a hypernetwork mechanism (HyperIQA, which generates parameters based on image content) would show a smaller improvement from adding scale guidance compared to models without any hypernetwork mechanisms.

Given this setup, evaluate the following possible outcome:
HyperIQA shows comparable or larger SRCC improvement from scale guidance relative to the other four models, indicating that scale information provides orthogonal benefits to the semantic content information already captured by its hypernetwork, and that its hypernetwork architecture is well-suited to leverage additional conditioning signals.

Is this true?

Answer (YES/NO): NO